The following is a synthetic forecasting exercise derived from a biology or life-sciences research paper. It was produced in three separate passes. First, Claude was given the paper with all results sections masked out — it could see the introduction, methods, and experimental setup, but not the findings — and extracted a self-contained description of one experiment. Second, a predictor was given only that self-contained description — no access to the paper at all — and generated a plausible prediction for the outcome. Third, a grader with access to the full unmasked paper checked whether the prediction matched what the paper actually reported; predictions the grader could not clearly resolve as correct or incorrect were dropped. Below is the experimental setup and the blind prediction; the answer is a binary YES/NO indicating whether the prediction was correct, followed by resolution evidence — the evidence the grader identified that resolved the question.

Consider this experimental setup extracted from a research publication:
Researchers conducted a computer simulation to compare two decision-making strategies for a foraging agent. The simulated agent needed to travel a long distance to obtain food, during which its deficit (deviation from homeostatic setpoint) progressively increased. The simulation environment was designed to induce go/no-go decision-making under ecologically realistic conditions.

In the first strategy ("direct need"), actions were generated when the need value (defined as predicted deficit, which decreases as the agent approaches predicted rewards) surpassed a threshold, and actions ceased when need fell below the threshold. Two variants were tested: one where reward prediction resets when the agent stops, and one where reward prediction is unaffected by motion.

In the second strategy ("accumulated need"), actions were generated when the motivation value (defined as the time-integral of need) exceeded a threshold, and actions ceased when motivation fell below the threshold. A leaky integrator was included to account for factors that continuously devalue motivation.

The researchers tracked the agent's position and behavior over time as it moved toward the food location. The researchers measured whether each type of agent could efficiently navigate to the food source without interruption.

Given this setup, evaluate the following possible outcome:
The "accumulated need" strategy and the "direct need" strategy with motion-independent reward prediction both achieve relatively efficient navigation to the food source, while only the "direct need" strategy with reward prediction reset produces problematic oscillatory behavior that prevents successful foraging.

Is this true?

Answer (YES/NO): NO